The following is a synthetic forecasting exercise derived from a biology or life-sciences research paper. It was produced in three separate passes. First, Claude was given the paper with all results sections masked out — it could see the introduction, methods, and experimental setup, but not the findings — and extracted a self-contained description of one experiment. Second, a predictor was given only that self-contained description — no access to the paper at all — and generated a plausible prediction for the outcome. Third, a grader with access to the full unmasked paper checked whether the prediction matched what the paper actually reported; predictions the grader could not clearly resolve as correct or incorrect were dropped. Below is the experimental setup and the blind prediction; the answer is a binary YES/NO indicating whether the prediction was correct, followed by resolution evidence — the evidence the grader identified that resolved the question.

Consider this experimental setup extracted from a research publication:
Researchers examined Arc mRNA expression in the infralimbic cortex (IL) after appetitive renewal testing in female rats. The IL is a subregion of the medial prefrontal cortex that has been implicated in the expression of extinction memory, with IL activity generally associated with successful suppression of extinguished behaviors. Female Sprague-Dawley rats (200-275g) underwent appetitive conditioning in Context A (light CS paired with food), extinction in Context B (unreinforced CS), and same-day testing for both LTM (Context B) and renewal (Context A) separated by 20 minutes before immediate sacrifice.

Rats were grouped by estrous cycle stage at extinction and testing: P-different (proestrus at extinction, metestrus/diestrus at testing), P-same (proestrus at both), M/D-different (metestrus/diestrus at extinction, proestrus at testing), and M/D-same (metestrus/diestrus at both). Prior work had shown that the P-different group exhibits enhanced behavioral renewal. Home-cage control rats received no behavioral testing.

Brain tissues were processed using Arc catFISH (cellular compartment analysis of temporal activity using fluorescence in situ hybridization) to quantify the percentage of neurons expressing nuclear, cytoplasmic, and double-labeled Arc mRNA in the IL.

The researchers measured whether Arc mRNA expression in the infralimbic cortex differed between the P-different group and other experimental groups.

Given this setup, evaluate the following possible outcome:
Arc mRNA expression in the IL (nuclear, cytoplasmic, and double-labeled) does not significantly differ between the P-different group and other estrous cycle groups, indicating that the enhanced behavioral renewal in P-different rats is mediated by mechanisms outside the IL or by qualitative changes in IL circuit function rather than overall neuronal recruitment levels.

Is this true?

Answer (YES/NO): NO